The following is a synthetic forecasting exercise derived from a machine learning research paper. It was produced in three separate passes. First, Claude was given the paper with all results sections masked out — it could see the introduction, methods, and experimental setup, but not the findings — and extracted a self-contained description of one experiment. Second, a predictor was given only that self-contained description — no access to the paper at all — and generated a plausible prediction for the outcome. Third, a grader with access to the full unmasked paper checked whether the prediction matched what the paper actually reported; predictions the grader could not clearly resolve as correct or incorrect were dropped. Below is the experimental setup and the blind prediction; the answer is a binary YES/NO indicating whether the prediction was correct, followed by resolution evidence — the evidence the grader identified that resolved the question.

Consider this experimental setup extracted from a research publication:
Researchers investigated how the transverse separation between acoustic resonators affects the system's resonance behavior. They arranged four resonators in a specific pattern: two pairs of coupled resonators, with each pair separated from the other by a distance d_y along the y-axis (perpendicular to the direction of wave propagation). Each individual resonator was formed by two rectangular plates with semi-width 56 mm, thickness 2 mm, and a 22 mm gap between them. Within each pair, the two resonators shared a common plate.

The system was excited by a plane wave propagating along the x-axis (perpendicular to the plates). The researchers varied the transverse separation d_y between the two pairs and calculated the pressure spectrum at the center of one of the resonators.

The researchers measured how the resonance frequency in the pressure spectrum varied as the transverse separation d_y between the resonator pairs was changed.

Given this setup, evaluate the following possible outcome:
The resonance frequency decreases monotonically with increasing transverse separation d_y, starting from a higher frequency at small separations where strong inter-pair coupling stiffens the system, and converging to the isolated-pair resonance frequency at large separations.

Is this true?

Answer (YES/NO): NO